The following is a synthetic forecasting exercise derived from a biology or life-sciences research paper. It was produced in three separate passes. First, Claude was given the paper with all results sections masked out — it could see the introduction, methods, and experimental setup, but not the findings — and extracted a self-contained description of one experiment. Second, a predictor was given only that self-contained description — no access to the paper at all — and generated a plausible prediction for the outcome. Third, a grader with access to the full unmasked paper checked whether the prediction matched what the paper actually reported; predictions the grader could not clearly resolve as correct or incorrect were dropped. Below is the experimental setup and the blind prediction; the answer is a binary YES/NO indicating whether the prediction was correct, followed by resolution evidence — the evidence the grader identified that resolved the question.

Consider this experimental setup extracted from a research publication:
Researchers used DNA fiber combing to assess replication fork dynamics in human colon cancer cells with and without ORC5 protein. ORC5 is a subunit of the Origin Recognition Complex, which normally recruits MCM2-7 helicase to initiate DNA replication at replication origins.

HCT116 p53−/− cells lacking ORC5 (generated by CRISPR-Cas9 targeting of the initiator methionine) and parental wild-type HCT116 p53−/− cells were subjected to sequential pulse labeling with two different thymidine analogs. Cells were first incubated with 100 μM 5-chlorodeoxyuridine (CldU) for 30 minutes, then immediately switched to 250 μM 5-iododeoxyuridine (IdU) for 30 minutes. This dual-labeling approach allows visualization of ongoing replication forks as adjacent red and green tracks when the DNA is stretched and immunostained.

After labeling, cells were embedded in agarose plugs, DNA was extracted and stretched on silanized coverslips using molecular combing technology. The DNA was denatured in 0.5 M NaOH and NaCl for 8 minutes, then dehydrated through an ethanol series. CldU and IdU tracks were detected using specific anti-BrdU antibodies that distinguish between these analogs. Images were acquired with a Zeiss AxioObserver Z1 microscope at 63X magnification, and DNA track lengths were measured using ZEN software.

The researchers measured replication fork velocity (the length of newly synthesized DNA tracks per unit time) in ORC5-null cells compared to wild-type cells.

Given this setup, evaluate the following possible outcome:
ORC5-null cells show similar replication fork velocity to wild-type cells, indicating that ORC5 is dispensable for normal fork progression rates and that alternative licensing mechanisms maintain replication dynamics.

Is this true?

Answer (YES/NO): YES